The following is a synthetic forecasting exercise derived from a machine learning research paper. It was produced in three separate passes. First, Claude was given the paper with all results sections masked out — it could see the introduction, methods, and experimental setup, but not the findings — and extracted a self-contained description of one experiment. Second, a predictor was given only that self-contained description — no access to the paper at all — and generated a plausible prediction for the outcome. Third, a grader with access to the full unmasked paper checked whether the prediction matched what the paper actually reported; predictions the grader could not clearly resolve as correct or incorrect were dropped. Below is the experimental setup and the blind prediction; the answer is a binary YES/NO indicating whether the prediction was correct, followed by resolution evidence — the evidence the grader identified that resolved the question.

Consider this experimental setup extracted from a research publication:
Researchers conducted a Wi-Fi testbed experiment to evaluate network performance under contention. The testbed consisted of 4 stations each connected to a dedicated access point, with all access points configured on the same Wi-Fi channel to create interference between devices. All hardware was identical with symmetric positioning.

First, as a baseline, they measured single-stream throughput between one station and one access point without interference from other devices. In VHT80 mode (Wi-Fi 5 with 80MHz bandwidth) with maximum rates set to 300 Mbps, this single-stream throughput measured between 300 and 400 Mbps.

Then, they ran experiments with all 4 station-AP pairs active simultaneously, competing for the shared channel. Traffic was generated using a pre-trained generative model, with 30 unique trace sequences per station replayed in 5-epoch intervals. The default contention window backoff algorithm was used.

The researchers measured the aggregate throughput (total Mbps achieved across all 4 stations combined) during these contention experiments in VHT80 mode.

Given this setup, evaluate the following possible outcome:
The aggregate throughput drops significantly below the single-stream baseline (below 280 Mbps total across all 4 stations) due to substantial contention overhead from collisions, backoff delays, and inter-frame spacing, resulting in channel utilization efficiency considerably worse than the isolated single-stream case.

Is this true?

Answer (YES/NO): NO